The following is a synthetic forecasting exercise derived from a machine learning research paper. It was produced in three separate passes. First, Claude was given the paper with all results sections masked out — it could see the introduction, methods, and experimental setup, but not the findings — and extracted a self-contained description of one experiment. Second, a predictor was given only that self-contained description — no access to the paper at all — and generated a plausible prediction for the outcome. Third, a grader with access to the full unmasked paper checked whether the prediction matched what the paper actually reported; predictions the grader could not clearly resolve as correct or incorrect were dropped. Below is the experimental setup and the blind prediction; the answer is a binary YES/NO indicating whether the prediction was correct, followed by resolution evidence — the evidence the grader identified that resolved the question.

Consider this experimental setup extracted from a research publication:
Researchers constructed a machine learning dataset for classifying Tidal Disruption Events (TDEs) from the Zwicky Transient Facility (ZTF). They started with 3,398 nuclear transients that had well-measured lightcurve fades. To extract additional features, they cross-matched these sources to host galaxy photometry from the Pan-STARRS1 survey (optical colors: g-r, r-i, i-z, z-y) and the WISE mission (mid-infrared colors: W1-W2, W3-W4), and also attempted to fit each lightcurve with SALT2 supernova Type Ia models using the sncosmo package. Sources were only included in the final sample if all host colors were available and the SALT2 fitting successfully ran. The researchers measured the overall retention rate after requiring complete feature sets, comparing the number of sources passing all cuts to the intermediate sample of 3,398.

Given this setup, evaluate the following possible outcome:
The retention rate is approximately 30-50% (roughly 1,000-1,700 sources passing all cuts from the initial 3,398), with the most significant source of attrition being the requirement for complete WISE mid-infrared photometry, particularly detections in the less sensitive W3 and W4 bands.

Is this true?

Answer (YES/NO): NO